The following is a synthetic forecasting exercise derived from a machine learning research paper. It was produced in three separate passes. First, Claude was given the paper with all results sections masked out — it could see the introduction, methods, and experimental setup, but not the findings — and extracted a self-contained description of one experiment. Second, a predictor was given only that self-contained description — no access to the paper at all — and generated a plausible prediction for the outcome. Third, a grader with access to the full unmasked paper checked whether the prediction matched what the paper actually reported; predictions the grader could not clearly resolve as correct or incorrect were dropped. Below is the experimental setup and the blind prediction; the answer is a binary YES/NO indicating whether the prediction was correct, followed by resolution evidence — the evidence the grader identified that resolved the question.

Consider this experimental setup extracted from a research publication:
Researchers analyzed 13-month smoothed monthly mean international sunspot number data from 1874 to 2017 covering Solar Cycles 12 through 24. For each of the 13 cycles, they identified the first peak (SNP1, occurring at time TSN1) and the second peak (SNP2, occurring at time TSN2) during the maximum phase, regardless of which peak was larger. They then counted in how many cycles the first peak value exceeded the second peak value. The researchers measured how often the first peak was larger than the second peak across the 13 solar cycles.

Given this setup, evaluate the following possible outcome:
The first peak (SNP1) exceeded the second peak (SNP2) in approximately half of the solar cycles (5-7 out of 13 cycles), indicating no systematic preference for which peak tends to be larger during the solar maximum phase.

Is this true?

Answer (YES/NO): NO